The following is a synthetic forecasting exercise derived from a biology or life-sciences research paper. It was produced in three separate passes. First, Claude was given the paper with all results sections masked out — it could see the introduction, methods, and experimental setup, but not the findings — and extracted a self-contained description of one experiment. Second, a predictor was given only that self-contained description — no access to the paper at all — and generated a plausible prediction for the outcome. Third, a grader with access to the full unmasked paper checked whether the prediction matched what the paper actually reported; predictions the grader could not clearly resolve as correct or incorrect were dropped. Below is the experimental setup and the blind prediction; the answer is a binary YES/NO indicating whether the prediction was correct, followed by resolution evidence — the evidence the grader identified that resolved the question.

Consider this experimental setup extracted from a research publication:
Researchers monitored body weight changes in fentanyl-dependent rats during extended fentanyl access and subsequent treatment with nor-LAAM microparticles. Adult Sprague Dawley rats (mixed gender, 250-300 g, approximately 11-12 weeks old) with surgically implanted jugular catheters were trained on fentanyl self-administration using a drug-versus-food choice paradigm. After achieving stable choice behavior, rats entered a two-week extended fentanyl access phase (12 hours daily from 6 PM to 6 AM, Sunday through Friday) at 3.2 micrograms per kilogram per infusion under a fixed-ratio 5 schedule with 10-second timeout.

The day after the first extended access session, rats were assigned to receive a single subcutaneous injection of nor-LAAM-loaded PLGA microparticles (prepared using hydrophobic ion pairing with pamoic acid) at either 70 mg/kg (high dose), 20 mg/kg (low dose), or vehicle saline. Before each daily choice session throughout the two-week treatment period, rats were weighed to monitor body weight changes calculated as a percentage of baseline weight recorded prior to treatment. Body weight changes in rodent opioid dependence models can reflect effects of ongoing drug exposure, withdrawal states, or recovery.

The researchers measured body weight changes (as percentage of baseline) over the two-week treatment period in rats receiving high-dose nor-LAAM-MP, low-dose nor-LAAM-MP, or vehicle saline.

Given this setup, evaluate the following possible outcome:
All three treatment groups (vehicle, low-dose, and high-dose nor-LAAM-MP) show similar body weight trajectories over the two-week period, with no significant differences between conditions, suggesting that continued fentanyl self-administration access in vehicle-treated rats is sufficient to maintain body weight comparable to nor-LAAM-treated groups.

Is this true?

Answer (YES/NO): NO